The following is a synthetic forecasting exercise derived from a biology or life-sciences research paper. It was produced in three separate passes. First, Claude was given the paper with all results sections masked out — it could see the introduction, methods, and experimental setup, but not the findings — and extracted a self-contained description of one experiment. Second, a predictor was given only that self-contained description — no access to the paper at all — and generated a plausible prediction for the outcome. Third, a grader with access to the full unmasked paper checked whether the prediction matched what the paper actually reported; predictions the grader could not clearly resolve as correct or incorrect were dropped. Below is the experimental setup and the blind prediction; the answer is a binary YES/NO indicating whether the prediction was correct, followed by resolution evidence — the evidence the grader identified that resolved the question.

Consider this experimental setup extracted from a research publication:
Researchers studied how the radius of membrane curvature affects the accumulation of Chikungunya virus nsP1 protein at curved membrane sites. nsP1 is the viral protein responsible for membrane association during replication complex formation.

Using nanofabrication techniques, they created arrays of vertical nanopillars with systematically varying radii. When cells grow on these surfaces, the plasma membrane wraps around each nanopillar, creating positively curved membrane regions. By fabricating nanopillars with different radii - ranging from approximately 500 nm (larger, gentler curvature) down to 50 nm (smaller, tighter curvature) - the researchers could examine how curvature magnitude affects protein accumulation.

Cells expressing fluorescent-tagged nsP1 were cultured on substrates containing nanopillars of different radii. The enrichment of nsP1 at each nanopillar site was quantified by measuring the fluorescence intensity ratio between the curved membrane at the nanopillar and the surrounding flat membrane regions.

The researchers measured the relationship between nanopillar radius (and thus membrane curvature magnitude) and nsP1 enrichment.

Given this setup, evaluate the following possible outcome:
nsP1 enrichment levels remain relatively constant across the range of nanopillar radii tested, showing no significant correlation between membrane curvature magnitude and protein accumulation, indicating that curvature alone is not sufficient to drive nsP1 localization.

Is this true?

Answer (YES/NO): NO